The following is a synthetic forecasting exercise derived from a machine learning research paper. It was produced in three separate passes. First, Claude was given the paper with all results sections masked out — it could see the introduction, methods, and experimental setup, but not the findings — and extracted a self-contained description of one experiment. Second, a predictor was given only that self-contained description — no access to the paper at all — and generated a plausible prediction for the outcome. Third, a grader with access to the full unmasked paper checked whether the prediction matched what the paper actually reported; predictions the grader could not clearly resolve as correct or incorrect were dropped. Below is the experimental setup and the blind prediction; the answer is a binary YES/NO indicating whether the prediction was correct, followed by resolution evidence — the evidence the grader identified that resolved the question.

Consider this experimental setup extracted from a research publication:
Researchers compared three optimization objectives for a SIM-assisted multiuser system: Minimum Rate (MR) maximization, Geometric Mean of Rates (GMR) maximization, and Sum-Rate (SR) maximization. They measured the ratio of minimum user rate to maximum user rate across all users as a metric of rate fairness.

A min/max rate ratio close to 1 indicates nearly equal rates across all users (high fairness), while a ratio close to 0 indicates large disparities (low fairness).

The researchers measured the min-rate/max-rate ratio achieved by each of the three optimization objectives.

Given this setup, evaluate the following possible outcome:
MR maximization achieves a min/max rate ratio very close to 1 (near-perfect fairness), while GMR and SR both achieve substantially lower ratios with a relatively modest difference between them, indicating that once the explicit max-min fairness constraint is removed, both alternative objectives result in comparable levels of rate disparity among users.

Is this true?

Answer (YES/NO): NO